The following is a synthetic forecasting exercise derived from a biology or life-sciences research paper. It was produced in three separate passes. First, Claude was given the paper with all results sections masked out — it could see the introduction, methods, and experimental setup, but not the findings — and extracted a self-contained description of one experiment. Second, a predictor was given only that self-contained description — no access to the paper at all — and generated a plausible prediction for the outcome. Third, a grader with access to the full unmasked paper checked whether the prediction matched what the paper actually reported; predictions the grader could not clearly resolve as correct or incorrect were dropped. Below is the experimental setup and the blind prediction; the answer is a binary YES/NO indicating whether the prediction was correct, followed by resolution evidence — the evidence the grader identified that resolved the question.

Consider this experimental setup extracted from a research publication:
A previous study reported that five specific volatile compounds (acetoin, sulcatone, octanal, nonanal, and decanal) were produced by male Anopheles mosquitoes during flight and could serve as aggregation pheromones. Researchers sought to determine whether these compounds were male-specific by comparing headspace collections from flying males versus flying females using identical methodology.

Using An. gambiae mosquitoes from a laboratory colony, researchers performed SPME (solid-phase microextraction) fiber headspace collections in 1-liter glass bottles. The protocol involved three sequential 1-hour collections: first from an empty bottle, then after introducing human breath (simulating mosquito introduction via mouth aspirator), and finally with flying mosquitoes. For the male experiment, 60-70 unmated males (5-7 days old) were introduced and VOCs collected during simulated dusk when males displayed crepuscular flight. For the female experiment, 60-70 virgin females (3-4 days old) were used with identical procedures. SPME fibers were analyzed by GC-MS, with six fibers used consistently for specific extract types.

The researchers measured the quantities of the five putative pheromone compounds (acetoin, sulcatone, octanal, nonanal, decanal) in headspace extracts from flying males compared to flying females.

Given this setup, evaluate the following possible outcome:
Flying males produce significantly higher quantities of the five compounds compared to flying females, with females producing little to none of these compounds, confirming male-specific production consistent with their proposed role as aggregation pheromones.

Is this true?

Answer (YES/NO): NO